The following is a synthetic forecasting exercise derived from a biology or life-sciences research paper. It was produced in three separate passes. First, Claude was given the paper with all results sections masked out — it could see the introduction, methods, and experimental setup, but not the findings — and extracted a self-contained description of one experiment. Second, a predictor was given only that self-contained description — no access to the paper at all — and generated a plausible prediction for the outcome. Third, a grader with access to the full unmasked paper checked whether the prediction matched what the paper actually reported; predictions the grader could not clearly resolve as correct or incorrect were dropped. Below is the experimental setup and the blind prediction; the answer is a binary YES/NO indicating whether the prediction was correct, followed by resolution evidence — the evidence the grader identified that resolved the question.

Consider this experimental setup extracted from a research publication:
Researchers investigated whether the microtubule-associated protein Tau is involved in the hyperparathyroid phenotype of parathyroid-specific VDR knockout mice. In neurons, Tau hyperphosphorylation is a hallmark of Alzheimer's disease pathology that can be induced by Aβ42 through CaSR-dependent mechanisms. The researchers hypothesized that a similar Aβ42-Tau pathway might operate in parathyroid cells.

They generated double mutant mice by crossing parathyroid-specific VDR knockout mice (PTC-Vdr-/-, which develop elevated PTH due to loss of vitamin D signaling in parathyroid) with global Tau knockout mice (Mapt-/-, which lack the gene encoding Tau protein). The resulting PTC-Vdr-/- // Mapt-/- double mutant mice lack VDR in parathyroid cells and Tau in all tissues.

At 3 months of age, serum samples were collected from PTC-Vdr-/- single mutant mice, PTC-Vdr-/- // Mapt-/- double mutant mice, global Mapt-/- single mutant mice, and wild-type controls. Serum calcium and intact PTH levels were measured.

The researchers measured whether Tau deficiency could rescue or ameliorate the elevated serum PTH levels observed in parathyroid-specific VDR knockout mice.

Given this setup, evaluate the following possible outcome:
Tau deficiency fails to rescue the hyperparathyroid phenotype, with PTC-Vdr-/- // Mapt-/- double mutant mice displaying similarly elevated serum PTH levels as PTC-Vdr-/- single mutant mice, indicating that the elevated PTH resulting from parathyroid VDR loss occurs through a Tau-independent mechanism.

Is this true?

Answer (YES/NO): NO